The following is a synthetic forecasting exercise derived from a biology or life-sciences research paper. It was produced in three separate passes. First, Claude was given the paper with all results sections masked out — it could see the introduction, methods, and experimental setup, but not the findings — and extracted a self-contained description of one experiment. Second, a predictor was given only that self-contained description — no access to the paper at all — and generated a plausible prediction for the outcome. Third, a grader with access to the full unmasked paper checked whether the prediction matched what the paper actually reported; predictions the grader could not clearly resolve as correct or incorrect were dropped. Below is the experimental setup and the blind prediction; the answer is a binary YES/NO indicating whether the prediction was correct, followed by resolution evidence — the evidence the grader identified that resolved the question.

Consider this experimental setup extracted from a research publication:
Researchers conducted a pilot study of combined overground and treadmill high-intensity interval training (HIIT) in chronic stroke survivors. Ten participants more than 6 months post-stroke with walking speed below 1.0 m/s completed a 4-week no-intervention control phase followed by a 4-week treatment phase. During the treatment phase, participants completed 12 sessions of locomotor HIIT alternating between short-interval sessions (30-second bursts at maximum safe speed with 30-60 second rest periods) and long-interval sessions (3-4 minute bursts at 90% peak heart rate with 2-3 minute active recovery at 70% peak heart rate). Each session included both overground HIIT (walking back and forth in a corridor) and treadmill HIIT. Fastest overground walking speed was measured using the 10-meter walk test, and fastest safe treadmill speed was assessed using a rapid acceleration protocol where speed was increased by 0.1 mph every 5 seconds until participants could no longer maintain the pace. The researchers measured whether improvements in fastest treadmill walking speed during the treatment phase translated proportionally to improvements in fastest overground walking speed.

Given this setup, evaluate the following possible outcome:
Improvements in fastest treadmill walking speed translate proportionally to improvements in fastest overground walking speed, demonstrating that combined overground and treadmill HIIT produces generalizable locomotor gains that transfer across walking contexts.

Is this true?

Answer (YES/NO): NO